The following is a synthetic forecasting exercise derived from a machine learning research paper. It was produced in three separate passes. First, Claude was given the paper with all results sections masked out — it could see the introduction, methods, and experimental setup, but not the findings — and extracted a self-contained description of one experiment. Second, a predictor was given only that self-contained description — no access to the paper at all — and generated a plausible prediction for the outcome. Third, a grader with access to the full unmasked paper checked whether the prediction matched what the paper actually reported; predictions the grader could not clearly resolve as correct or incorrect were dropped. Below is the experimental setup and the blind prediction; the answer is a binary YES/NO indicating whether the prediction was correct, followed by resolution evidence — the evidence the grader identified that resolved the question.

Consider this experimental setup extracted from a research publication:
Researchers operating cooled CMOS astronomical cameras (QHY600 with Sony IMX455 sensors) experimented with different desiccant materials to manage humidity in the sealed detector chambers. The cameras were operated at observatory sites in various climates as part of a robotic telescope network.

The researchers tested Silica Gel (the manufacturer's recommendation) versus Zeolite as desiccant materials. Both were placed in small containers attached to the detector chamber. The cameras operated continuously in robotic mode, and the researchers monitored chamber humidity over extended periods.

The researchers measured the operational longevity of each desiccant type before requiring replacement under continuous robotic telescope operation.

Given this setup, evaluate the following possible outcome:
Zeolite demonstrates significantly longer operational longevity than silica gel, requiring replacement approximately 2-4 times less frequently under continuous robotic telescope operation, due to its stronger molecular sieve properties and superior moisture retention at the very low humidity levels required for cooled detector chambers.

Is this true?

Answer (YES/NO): YES